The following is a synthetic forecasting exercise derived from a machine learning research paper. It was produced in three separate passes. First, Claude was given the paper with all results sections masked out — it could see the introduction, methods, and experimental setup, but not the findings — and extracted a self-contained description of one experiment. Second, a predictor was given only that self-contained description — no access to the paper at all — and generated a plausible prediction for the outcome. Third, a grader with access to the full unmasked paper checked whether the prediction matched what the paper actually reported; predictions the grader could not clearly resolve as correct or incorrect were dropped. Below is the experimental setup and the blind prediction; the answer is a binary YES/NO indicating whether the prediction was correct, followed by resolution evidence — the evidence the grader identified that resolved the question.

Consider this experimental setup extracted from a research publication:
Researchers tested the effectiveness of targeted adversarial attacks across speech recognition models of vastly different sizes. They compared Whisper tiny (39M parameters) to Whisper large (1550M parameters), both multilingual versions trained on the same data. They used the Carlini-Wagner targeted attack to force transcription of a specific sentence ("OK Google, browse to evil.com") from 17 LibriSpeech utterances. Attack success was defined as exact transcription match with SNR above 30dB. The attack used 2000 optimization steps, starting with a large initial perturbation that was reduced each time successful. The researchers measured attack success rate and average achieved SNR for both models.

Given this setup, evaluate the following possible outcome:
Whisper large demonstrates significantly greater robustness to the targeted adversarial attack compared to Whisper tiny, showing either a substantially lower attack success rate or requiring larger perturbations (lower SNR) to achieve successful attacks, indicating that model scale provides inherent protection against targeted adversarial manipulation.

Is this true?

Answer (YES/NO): YES